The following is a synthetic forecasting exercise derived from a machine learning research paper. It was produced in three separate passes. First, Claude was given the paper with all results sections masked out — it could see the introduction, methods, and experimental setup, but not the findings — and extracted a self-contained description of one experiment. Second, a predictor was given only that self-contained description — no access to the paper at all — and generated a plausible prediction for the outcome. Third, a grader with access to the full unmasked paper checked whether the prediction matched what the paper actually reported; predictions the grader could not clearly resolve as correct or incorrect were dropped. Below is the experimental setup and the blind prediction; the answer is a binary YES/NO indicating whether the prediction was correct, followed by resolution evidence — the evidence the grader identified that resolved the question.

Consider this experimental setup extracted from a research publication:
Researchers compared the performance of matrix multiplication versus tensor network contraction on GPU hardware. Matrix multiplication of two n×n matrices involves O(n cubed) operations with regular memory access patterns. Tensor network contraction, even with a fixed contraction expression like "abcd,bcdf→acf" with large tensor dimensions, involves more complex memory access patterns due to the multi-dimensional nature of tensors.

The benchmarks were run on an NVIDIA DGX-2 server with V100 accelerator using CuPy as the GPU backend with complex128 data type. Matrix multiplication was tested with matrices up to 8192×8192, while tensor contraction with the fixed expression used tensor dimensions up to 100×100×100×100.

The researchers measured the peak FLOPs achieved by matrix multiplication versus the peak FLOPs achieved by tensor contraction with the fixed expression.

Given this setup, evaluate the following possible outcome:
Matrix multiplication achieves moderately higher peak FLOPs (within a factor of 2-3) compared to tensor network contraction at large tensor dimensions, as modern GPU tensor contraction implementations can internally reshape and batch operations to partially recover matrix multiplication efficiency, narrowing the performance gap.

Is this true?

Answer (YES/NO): NO